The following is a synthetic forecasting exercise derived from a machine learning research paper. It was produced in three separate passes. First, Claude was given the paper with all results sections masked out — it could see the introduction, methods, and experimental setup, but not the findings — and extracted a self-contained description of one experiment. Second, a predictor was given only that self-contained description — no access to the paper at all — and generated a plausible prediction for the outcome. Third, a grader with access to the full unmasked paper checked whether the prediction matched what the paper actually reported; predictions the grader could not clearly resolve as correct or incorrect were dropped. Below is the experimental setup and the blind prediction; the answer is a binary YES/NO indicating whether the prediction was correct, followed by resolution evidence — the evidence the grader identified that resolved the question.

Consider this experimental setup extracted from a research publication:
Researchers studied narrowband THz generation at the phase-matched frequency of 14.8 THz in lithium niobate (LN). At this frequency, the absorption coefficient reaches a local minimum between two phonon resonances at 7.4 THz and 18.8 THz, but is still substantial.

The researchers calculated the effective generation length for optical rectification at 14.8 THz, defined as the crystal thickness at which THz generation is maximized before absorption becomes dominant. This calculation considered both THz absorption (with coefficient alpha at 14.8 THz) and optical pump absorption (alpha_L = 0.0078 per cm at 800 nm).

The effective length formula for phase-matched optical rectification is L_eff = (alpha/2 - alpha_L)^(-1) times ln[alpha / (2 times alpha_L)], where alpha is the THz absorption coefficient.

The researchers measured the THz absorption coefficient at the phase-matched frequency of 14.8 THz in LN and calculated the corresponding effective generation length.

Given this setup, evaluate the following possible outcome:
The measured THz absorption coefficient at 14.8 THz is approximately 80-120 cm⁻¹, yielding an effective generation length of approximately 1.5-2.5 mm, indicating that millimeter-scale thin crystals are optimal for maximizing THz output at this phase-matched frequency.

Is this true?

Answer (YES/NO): NO